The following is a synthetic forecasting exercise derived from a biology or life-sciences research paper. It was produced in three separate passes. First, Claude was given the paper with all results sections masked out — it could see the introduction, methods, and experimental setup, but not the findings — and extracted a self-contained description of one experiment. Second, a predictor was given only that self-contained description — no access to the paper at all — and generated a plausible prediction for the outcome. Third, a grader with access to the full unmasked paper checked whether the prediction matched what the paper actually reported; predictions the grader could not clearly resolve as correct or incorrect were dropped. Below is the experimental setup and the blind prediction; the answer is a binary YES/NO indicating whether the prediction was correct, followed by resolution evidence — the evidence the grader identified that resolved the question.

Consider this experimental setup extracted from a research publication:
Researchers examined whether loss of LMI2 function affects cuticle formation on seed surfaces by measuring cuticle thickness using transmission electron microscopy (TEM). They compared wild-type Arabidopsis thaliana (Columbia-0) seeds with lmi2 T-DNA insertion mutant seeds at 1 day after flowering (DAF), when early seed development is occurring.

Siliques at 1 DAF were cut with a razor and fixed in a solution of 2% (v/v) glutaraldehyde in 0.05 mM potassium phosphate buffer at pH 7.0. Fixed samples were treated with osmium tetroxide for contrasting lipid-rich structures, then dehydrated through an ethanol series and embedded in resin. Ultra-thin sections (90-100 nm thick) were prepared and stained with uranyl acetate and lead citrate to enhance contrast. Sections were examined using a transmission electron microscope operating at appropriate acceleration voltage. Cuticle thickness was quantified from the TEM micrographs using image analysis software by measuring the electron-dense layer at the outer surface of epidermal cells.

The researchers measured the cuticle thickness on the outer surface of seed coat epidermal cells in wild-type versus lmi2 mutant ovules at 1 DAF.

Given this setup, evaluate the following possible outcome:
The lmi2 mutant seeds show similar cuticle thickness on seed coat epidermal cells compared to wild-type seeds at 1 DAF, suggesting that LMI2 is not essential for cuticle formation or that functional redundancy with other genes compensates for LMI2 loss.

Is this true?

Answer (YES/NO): NO